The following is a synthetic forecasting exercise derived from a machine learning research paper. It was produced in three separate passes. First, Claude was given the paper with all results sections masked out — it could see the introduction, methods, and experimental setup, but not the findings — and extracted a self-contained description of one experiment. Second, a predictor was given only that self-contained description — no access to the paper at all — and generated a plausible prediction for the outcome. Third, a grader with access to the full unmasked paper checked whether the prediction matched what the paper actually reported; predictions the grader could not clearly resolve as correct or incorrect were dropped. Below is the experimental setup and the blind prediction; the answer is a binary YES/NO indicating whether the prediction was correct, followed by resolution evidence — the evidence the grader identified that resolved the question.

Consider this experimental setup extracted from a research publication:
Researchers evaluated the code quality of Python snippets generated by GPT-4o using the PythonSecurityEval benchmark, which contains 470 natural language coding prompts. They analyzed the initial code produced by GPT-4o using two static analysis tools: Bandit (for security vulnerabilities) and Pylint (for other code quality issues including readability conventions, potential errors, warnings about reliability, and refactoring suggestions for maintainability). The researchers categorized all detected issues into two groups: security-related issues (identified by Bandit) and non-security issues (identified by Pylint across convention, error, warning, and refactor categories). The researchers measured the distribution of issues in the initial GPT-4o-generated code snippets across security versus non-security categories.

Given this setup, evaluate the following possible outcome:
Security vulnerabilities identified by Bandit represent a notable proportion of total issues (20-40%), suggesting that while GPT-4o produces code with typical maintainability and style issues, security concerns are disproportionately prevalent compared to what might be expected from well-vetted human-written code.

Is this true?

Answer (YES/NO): NO